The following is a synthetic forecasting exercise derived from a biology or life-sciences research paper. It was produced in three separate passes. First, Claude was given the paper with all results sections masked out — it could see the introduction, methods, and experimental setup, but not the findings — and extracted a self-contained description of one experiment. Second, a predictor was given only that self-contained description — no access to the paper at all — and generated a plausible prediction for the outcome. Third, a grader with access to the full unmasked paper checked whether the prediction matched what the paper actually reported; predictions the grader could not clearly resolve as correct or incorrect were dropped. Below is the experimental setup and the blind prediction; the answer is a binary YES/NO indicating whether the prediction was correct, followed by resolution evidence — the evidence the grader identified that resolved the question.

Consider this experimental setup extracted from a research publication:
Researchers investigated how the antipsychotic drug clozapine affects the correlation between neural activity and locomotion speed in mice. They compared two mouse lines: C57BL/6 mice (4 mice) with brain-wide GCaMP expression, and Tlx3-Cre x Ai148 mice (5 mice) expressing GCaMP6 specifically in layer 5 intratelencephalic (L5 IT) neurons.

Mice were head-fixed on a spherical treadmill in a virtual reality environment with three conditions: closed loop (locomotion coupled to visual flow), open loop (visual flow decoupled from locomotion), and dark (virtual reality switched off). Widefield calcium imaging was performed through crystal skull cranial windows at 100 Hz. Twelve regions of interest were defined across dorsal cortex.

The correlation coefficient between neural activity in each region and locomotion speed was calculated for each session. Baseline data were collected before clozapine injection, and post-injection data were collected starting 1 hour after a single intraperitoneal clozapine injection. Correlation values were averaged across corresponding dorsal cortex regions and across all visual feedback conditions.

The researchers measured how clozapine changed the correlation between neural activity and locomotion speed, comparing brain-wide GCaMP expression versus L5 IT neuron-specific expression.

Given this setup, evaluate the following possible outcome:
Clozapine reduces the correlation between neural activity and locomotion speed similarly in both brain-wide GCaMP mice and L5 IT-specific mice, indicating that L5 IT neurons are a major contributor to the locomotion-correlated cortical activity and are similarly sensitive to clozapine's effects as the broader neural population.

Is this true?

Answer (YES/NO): NO